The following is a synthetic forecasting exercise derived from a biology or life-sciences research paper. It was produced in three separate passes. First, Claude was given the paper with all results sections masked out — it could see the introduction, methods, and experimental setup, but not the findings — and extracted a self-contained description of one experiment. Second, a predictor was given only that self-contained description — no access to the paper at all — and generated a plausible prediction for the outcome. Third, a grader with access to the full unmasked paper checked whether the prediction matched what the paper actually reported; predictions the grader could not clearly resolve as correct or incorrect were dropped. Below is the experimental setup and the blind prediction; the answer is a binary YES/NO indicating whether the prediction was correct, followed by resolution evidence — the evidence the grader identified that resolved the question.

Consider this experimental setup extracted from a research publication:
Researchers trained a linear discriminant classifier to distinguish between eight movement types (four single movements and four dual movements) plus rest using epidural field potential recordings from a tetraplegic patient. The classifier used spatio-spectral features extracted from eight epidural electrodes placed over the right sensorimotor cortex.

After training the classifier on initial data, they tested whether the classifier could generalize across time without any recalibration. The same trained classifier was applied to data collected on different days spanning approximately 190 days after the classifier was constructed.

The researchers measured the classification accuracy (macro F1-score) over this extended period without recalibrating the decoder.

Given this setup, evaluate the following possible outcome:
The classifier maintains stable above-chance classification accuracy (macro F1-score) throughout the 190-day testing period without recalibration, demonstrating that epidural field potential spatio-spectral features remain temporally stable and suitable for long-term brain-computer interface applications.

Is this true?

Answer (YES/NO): YES